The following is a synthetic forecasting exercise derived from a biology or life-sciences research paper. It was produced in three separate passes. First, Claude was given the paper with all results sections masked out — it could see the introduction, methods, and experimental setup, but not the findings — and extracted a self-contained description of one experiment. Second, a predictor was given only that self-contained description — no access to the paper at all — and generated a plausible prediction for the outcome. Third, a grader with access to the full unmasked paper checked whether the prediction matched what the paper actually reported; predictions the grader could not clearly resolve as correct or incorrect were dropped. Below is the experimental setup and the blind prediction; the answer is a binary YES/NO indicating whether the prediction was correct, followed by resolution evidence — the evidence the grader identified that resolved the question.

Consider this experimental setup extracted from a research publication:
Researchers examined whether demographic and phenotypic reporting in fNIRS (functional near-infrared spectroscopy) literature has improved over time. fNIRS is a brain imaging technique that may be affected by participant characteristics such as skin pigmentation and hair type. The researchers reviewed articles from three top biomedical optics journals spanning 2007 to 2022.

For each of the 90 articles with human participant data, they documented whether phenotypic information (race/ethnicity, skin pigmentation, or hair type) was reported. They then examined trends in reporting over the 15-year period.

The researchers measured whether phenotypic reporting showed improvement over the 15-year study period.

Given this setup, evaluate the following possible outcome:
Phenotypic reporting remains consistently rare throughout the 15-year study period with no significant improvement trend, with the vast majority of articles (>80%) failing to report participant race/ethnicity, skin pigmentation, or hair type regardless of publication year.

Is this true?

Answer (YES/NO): YES